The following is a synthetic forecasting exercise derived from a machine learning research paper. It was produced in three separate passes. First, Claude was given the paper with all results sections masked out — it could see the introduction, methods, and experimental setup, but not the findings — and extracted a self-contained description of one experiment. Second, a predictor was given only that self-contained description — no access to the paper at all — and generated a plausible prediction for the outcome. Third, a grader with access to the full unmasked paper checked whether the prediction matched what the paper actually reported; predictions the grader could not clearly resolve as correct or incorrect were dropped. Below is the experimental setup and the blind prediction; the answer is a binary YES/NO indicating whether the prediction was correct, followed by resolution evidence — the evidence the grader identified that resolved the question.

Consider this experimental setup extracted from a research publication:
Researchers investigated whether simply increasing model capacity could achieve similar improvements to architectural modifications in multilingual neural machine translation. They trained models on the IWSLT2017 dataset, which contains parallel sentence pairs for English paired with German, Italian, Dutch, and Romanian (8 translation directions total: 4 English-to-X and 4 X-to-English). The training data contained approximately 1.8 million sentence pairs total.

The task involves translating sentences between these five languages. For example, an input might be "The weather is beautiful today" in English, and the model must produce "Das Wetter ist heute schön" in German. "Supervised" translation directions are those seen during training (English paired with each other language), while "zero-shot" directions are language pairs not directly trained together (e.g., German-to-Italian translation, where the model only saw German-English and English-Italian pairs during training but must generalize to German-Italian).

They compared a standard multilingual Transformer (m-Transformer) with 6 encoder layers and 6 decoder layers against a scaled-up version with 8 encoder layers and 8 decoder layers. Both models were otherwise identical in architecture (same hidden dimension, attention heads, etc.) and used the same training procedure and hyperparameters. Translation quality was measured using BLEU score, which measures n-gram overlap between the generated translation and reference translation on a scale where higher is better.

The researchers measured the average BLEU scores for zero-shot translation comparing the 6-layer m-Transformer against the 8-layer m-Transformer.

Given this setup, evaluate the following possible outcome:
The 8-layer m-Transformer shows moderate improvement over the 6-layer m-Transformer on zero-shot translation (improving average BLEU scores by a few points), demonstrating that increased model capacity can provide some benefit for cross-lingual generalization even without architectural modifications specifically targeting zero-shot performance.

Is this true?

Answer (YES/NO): NO